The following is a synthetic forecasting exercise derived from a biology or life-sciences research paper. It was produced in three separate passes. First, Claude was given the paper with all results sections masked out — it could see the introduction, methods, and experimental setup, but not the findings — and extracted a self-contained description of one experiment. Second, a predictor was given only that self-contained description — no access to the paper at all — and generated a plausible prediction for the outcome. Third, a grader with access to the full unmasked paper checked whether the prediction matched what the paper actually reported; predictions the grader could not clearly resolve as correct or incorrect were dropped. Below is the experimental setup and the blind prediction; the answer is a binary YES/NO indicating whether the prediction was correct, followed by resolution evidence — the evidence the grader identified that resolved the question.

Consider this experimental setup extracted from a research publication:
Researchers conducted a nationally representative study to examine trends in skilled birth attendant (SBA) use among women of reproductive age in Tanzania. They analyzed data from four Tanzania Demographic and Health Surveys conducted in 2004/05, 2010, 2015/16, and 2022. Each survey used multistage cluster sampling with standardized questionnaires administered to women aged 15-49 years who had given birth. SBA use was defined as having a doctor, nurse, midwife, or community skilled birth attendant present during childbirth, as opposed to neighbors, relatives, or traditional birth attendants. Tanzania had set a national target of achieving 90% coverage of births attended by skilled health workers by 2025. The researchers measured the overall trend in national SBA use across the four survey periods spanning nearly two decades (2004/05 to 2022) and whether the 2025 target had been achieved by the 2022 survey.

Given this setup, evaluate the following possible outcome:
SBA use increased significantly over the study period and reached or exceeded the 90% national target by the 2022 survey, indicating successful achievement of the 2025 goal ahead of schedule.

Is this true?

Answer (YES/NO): NO